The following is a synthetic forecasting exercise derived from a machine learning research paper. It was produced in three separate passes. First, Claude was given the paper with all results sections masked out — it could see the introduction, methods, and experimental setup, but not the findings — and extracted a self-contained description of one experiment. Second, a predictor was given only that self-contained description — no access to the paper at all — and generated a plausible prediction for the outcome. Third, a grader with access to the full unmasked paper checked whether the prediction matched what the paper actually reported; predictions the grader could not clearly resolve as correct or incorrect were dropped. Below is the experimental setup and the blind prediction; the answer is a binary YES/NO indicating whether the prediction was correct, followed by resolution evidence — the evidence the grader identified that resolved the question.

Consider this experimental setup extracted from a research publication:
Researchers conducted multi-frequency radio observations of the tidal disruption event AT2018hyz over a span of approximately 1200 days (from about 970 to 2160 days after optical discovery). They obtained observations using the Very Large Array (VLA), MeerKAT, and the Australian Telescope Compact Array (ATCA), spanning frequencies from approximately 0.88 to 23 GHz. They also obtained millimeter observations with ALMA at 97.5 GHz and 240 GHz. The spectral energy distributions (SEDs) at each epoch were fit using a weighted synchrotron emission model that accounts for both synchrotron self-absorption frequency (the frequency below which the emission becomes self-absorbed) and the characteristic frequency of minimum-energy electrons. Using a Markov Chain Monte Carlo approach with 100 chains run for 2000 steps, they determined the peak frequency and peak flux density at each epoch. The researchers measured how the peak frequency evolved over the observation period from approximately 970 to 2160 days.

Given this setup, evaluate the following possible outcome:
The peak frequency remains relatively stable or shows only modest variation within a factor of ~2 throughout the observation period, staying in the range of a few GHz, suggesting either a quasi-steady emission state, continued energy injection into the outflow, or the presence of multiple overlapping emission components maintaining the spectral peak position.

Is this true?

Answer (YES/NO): YES